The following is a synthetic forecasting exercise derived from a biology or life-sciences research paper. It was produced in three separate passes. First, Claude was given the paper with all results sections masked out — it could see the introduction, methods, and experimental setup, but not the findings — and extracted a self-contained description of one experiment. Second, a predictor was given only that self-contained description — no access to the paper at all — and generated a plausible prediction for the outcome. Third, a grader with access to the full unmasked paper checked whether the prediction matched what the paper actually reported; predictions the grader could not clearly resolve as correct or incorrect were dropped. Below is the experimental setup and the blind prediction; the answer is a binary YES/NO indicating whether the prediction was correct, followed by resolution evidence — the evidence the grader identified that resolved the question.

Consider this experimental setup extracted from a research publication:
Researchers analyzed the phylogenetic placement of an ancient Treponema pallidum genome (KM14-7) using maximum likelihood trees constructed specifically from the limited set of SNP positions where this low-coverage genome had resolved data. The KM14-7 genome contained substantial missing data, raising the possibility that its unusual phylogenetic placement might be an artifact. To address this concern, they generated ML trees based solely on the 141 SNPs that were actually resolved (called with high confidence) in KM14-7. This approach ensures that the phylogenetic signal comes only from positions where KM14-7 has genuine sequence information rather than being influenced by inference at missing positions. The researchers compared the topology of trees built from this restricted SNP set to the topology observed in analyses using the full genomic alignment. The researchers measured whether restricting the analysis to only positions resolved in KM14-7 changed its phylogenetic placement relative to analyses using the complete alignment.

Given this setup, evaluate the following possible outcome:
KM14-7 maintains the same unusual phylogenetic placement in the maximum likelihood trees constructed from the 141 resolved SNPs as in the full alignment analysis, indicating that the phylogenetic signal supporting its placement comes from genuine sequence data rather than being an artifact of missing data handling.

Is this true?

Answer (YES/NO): YES